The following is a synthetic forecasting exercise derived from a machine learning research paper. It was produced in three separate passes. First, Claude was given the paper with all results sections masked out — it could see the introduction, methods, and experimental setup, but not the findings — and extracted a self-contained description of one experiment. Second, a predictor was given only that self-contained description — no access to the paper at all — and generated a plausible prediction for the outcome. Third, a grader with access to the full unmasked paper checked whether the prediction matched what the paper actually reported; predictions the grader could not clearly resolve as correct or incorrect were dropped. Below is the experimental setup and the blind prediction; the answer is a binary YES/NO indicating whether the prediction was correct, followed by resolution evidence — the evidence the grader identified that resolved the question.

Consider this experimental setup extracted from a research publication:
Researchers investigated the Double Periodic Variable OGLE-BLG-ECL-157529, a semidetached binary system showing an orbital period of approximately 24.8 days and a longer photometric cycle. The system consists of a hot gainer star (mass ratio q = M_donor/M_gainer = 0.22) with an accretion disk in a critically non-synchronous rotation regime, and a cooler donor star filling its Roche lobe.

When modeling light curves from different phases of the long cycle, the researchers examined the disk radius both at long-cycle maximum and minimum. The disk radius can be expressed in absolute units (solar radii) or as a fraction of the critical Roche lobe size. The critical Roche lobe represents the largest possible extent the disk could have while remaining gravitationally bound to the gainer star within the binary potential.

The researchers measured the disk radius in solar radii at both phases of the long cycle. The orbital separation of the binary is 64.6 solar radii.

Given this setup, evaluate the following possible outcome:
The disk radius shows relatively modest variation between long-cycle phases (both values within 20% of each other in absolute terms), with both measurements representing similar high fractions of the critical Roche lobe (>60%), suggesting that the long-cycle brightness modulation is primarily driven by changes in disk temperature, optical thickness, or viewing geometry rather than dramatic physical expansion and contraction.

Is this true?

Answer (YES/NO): NO